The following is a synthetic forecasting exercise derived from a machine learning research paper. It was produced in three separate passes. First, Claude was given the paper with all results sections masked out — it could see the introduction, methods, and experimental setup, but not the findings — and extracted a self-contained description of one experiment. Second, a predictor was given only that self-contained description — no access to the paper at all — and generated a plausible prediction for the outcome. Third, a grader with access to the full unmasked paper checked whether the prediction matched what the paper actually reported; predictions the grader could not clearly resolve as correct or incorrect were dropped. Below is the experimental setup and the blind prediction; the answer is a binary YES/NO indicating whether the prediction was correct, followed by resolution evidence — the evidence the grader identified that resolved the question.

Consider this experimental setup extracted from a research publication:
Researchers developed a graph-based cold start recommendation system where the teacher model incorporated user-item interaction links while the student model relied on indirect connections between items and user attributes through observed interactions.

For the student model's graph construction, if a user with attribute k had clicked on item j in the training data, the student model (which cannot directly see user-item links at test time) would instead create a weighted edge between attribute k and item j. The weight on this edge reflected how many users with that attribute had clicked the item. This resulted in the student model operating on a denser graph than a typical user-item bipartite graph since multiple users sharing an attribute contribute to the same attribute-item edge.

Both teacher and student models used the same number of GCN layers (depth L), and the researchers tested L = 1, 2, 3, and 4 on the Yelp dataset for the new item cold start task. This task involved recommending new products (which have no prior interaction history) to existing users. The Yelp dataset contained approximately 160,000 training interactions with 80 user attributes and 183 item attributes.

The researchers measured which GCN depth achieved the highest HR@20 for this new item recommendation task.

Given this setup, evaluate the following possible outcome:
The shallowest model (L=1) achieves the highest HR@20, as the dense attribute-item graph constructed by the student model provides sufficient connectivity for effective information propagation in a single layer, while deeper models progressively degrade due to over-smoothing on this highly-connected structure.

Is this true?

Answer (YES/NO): NO